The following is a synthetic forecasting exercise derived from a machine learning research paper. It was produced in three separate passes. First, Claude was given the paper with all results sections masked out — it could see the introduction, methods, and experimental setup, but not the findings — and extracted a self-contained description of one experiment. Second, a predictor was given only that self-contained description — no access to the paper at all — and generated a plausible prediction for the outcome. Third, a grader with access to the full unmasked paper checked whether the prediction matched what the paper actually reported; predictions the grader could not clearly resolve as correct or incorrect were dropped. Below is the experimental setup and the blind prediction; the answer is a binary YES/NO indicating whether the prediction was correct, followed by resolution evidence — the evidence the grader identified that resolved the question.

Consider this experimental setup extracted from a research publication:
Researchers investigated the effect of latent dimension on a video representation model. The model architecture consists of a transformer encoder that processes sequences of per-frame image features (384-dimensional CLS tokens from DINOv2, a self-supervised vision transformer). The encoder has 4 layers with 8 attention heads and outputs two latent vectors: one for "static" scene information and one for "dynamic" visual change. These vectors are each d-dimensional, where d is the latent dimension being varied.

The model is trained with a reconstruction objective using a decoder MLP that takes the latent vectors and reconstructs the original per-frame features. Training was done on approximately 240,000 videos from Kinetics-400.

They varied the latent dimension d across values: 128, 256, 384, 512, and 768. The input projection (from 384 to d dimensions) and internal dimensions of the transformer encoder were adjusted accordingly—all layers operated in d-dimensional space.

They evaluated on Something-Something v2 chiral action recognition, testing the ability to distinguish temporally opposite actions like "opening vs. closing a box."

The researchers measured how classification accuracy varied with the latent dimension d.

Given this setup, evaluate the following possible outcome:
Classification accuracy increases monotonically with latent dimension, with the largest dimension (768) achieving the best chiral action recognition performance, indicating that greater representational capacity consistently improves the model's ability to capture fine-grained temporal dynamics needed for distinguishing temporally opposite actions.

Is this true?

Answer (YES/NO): NO